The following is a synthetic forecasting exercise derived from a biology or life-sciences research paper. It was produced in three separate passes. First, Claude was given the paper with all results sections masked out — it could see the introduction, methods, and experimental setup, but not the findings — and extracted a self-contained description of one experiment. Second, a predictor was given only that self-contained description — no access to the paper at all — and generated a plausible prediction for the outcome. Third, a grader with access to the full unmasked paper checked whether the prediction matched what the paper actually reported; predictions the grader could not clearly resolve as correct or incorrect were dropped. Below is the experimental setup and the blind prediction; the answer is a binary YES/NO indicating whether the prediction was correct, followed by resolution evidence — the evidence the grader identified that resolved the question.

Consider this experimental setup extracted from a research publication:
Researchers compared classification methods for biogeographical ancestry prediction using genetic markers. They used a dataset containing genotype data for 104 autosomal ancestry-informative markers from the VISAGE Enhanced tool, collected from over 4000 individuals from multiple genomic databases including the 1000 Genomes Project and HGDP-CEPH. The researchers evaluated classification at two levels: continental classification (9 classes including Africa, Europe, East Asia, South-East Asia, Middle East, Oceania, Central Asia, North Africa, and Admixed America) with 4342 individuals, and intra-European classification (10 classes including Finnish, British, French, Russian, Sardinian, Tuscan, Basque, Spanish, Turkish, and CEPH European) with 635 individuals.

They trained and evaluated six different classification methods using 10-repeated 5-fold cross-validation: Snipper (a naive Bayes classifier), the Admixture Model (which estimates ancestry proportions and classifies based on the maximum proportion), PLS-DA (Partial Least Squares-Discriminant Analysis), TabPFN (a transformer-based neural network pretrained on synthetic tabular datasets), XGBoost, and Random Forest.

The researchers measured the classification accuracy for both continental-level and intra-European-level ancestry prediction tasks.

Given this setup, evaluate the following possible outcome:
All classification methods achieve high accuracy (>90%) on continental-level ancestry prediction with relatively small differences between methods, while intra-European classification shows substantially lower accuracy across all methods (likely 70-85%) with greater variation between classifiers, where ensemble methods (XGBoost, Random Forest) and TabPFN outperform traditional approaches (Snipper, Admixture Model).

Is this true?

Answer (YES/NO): NO